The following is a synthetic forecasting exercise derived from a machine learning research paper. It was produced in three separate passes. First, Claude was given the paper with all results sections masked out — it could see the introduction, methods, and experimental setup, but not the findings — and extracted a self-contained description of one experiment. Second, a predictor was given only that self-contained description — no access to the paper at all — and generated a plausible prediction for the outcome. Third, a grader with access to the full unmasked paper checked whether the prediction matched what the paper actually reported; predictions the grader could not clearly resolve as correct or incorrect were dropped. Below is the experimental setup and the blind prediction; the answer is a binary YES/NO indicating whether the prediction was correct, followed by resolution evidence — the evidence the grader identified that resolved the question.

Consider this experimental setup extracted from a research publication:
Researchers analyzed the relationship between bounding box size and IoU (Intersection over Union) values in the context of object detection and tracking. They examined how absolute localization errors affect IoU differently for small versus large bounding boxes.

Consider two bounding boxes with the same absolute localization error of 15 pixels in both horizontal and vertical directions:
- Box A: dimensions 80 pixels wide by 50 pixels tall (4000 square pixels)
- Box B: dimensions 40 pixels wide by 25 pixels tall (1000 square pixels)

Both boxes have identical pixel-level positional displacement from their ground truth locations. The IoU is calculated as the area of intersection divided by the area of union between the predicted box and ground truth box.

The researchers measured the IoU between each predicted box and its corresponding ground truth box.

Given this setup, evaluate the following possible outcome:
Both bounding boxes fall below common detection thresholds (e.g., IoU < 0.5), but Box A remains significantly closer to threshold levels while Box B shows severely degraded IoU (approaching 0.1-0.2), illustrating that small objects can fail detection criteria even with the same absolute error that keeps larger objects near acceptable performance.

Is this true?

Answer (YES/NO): YES